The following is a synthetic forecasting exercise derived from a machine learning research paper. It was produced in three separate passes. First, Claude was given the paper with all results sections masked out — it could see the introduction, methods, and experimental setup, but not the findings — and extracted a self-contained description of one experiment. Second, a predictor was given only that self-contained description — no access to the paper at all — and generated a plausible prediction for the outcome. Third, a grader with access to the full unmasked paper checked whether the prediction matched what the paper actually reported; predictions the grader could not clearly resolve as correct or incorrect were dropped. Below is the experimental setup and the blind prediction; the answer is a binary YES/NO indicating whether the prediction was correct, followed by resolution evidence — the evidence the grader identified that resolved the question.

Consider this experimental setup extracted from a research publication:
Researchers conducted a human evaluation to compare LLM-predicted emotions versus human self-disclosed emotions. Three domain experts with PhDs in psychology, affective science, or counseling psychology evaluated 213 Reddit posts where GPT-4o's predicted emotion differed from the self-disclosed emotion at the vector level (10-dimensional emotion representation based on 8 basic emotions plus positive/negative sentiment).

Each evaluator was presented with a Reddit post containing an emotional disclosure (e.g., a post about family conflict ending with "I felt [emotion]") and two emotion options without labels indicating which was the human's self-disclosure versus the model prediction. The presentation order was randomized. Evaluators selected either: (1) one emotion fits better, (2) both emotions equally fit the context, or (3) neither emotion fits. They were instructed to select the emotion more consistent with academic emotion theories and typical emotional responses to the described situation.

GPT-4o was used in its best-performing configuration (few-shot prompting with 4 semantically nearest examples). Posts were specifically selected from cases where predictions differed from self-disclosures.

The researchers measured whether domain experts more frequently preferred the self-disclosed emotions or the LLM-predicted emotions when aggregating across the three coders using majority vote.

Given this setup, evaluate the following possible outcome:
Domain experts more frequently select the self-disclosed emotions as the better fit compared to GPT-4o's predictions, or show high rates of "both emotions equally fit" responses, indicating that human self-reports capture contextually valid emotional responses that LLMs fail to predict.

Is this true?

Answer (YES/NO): NO